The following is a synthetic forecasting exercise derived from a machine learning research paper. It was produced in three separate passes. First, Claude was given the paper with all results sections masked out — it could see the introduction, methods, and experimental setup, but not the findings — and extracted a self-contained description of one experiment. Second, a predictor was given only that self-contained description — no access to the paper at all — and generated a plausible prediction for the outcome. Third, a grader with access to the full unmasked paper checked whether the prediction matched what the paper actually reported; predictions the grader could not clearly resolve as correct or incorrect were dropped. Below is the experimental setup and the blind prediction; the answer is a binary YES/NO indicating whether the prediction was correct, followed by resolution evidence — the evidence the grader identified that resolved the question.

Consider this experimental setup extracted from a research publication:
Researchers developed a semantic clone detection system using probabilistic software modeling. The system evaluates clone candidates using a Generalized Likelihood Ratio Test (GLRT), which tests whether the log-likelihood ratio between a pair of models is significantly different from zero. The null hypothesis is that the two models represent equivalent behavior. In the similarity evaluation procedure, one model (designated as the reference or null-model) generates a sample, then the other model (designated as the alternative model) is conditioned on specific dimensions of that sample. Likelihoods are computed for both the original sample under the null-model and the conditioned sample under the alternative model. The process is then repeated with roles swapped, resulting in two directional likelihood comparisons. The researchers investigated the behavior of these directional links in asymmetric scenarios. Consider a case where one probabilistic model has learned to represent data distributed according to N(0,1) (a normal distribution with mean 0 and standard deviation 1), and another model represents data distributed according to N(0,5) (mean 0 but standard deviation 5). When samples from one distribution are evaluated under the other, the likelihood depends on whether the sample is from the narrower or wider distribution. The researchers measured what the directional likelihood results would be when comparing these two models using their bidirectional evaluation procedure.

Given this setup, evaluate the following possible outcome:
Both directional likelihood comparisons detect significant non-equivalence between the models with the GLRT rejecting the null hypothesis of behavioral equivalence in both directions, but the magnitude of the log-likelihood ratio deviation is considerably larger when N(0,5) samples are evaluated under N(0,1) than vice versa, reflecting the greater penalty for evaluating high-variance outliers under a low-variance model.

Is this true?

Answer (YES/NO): NO